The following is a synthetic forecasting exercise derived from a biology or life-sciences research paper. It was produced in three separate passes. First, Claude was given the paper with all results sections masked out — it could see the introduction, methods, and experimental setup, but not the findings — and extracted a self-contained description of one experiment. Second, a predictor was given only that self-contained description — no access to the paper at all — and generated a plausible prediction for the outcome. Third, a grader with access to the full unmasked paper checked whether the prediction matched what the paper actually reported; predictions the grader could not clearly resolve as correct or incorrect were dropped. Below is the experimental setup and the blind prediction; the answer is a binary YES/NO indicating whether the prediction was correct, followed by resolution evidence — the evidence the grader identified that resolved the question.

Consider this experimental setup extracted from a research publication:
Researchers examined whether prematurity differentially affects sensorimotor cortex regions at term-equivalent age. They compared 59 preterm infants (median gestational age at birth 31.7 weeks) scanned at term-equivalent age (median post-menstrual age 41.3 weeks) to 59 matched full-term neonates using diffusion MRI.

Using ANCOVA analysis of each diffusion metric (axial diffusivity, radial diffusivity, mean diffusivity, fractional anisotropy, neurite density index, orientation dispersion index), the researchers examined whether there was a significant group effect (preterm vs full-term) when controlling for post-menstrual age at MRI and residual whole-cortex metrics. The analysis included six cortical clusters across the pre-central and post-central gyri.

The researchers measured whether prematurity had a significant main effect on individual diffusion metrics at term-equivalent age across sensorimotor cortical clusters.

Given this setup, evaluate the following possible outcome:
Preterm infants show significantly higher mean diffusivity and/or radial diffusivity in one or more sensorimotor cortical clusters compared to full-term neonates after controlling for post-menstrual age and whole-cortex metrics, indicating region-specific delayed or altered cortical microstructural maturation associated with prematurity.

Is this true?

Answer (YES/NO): YES